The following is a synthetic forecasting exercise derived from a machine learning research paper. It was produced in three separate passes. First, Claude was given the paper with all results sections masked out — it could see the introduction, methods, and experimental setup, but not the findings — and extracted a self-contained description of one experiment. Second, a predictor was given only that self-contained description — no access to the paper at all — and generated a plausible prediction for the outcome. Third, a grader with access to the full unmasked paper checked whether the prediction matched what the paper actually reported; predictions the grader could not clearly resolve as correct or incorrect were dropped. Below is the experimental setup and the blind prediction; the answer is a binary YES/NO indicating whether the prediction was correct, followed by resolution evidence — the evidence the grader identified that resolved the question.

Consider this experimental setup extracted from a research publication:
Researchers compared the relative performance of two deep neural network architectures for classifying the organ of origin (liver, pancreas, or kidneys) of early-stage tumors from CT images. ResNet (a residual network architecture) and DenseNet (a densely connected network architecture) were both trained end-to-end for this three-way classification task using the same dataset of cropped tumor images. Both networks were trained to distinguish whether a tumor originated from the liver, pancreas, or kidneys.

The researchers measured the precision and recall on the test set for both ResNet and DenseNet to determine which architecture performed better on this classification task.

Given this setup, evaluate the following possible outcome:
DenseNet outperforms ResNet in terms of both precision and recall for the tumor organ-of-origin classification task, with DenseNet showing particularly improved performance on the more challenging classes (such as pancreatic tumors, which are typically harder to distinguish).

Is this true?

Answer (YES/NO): NO